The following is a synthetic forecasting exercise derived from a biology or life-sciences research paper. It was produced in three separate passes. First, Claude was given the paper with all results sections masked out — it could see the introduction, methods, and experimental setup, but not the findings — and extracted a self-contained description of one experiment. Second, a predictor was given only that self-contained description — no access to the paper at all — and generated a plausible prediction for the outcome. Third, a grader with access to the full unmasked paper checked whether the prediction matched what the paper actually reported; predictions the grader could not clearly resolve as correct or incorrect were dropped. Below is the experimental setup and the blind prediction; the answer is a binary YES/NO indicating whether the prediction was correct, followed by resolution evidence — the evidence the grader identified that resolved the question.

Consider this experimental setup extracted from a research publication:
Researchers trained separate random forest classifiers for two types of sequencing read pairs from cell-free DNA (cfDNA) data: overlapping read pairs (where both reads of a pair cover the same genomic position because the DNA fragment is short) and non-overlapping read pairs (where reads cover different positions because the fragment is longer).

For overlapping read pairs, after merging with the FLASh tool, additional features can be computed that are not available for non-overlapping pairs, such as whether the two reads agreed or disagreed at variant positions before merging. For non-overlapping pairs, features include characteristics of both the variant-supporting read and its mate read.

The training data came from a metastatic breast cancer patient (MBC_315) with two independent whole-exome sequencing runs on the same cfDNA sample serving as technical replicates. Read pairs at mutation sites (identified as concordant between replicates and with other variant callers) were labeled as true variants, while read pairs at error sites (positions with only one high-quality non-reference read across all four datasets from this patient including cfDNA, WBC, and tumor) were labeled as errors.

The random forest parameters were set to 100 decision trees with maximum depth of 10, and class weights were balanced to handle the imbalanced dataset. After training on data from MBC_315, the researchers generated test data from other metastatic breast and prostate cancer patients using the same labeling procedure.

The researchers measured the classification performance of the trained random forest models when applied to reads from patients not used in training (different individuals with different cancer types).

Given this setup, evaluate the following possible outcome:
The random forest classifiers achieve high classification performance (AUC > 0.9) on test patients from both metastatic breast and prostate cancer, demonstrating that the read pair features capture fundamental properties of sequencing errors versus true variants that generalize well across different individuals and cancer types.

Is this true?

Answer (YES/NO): YES